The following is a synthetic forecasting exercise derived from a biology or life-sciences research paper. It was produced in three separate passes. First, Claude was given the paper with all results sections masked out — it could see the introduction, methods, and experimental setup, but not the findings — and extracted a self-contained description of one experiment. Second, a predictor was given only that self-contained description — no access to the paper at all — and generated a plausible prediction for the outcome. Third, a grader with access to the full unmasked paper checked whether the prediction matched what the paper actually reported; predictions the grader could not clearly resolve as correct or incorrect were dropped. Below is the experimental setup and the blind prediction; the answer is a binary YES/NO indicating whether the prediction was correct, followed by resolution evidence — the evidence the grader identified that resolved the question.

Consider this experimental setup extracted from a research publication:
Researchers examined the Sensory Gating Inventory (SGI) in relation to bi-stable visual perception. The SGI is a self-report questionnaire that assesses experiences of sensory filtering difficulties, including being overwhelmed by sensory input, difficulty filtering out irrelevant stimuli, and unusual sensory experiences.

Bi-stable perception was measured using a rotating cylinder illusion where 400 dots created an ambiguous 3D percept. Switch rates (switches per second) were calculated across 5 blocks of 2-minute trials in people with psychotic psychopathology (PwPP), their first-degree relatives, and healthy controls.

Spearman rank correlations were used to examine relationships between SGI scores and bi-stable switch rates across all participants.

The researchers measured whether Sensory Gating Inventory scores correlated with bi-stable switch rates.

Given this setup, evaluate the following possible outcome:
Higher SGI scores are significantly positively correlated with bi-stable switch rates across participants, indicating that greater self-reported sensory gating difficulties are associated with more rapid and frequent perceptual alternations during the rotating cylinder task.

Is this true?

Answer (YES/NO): NO